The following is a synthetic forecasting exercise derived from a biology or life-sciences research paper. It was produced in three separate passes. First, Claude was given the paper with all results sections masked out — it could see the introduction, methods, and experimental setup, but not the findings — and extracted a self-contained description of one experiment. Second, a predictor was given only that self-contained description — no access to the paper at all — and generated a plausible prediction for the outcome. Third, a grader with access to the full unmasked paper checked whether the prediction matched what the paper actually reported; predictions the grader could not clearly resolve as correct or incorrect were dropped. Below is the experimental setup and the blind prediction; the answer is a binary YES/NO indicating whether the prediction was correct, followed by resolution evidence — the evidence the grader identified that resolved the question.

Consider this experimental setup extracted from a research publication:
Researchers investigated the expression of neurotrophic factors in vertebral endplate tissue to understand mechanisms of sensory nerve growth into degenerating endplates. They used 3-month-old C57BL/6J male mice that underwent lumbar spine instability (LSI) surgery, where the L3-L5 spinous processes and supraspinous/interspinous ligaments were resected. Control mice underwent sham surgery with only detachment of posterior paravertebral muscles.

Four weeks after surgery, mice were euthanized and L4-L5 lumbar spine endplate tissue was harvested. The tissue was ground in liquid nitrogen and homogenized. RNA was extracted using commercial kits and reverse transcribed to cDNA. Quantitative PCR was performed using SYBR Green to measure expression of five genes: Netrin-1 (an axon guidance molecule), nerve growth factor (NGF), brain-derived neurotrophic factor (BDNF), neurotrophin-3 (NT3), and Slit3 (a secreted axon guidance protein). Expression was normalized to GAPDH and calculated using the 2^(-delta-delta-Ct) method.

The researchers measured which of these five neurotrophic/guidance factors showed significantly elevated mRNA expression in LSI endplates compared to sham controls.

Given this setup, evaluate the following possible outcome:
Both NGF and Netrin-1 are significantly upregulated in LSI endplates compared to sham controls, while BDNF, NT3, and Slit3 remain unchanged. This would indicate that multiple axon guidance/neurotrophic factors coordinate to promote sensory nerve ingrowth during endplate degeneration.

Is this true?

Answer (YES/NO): YES